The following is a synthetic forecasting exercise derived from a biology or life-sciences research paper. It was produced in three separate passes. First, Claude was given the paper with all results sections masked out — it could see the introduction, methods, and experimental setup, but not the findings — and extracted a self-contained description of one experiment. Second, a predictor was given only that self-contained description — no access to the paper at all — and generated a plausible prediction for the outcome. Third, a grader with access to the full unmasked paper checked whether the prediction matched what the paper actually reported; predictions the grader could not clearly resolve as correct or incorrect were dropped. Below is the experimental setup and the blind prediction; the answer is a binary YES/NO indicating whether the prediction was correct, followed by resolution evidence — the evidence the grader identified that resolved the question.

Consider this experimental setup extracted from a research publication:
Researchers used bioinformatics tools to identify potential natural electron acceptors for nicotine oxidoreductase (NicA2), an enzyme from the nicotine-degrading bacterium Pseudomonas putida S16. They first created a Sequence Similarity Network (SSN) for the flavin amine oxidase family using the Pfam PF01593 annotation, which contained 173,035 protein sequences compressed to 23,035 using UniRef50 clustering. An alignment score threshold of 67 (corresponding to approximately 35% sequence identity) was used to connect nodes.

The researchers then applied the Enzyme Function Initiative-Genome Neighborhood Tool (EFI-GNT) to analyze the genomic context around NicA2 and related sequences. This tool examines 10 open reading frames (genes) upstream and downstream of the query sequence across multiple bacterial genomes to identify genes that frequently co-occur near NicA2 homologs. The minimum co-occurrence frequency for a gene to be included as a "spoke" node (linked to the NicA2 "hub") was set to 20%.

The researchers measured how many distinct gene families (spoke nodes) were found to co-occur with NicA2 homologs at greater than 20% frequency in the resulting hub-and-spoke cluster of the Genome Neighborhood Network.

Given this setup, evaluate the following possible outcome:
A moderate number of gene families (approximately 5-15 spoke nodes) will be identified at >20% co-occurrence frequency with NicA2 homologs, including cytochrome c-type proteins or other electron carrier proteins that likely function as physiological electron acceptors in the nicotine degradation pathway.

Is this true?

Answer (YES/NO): YES